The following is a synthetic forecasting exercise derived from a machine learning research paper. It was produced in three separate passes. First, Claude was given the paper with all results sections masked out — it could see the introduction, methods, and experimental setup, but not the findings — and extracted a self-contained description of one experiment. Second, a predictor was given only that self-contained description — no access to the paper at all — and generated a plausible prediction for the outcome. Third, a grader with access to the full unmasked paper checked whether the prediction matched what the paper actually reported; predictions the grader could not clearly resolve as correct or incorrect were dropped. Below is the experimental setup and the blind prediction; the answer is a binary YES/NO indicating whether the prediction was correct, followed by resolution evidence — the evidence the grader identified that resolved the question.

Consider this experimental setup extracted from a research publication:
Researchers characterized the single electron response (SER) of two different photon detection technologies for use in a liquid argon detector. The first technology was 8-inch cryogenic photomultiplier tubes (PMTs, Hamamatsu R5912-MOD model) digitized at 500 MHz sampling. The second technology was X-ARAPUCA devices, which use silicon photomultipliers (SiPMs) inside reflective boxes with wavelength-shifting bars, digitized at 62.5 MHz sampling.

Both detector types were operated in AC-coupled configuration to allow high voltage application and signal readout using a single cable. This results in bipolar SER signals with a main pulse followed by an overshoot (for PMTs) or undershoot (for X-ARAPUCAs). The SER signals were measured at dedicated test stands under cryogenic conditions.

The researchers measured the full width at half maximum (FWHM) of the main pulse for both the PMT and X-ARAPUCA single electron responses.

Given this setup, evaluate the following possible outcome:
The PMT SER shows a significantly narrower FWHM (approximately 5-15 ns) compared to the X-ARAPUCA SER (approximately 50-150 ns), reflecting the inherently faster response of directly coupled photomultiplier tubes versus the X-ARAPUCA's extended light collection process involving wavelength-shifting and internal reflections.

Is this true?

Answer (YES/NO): NO